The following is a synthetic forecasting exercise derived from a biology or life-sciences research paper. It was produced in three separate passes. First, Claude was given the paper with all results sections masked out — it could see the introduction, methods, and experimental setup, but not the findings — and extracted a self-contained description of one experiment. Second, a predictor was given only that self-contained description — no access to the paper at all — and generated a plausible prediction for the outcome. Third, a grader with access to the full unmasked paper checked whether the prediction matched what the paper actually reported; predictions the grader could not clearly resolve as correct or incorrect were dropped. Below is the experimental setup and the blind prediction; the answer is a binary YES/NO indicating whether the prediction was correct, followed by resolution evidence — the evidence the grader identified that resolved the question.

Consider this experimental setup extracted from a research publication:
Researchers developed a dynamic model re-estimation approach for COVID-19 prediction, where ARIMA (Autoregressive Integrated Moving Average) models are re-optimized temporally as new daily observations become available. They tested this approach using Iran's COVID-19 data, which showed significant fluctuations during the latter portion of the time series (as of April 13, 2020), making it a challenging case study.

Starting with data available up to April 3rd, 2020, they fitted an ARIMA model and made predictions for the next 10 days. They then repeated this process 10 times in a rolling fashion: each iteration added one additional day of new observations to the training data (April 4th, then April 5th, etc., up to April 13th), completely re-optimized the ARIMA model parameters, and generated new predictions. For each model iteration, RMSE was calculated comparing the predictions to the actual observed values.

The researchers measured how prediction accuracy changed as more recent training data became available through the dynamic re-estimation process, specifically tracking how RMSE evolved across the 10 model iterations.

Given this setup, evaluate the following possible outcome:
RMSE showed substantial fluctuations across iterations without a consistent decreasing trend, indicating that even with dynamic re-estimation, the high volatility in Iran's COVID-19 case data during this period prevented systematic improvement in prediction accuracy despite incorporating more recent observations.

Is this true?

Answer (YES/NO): NO